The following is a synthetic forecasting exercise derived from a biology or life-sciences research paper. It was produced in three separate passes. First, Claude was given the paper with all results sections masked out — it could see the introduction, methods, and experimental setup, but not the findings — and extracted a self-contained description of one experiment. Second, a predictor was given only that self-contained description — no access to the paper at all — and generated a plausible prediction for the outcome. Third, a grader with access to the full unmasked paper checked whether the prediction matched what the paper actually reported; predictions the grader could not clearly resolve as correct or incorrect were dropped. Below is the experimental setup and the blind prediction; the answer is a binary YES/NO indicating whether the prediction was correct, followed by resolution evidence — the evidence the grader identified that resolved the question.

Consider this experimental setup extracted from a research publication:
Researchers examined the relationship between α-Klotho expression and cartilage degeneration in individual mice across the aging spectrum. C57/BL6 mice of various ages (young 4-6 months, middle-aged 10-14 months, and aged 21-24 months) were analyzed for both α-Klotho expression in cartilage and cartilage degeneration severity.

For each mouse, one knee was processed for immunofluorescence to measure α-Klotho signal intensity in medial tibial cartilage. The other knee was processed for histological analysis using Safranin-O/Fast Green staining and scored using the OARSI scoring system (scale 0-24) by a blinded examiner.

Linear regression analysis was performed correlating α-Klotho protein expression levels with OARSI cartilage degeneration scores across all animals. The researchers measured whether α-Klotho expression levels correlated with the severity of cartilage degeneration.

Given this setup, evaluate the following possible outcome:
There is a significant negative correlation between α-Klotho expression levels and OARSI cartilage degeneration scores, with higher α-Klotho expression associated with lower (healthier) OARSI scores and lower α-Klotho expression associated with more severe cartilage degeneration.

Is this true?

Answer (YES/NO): YES